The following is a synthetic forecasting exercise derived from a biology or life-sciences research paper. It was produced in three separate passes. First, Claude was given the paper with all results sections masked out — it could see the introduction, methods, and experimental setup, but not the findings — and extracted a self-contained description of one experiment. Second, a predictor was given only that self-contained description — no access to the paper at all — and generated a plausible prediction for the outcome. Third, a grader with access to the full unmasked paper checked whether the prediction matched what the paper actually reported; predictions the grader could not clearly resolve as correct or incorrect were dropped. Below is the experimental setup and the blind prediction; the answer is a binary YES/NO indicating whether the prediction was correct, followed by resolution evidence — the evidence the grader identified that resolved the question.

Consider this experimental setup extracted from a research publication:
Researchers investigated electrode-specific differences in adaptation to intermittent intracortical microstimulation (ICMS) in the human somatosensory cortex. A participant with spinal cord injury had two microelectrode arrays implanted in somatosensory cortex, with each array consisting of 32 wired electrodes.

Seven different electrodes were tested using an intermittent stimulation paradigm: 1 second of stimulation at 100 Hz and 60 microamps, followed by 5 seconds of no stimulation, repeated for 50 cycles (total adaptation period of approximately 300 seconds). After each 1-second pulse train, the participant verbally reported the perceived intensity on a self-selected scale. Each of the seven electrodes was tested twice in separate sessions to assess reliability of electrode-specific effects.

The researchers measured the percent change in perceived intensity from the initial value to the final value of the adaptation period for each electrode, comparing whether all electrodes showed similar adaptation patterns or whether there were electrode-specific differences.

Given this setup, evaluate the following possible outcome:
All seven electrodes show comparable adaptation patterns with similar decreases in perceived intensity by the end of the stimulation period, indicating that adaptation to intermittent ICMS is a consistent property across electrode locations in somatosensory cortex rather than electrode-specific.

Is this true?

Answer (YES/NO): NO